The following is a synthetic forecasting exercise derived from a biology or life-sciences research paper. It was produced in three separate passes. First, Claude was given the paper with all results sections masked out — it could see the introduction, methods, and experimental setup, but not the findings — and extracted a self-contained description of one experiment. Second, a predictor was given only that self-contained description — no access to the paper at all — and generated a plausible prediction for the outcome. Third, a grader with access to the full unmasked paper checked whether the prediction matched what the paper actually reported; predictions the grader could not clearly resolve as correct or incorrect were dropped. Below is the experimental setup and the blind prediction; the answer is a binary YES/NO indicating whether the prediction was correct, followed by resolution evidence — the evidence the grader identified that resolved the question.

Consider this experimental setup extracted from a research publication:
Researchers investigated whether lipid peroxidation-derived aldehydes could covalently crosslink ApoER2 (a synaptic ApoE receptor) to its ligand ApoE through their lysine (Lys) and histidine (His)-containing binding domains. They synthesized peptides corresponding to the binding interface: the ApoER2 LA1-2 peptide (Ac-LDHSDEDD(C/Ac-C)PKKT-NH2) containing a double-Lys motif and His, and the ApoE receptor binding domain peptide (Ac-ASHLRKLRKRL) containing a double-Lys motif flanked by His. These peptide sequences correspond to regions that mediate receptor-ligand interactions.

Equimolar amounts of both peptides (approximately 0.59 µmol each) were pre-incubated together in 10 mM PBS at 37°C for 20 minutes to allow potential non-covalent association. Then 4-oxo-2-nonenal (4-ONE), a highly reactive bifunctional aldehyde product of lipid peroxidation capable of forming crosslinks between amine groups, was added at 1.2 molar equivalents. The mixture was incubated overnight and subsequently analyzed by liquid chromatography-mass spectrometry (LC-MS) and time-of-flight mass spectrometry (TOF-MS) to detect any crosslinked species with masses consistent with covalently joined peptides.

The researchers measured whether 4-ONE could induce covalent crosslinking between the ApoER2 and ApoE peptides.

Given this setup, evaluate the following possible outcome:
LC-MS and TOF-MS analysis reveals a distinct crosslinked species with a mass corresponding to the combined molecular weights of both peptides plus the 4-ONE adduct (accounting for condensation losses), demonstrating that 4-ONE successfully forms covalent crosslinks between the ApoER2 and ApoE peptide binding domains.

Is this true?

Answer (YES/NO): YES